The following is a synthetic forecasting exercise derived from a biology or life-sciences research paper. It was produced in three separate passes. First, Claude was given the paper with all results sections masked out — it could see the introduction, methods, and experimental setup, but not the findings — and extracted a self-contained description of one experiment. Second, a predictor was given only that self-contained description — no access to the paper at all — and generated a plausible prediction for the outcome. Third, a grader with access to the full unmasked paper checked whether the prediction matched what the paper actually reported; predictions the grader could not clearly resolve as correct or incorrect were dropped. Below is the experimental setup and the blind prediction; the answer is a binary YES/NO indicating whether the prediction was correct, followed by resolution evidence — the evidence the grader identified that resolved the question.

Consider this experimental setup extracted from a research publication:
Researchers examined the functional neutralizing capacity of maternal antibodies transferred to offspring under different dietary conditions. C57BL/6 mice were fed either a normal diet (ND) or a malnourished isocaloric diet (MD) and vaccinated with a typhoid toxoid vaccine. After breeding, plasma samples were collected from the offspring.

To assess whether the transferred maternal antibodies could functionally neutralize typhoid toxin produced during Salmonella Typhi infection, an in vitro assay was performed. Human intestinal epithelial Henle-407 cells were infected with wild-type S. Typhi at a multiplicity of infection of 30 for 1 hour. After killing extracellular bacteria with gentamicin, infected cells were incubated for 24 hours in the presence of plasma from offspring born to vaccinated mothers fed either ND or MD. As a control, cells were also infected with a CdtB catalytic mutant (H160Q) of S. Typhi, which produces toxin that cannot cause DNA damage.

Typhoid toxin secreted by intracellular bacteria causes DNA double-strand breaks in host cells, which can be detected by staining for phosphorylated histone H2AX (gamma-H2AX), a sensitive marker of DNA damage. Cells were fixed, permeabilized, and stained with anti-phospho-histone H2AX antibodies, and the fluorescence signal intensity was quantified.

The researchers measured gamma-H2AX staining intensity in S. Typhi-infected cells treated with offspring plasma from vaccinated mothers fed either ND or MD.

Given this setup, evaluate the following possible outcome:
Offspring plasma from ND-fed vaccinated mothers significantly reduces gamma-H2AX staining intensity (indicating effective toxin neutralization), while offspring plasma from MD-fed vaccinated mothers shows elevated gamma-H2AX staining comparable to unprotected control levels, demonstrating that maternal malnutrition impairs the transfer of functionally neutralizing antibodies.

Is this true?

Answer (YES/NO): NO